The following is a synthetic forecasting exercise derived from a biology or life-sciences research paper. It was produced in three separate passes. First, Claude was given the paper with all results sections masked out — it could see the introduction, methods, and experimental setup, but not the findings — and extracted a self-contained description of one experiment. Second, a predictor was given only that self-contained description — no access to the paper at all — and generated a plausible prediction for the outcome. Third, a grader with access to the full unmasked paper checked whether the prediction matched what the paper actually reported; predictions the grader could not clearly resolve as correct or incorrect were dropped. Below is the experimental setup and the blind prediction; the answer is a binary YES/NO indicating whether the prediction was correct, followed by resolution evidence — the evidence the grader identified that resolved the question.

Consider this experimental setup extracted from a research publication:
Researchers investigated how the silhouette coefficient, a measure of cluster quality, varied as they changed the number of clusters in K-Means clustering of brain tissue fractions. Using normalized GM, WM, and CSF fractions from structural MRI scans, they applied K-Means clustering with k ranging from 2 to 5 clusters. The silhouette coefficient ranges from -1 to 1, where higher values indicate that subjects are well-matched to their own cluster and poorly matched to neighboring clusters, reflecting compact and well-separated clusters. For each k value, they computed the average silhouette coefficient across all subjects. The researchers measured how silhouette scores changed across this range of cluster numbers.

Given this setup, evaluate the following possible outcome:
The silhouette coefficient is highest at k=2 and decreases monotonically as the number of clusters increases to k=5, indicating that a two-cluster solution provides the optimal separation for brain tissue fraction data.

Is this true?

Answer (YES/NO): NO